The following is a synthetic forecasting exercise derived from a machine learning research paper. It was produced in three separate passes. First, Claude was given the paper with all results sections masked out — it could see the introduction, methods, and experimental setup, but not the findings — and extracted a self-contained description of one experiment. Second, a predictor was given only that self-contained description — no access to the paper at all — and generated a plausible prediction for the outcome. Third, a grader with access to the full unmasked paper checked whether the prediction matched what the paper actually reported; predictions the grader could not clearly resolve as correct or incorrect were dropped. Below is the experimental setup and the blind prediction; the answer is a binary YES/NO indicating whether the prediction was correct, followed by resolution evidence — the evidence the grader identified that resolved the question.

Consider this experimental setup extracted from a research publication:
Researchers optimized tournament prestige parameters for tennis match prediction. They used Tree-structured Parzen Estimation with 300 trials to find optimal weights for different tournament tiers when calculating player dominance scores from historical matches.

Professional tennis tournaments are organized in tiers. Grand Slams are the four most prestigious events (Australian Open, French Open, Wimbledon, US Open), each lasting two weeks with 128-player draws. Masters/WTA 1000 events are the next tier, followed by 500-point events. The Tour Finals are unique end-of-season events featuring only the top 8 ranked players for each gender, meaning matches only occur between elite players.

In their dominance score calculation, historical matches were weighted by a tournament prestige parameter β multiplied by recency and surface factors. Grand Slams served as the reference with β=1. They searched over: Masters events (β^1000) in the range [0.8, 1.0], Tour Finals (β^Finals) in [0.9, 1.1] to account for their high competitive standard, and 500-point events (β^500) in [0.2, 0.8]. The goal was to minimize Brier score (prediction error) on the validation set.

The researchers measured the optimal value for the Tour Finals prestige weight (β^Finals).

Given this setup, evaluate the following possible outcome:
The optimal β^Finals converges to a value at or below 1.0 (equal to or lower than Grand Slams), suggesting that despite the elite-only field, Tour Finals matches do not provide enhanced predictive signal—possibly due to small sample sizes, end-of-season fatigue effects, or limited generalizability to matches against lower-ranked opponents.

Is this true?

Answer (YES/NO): YES